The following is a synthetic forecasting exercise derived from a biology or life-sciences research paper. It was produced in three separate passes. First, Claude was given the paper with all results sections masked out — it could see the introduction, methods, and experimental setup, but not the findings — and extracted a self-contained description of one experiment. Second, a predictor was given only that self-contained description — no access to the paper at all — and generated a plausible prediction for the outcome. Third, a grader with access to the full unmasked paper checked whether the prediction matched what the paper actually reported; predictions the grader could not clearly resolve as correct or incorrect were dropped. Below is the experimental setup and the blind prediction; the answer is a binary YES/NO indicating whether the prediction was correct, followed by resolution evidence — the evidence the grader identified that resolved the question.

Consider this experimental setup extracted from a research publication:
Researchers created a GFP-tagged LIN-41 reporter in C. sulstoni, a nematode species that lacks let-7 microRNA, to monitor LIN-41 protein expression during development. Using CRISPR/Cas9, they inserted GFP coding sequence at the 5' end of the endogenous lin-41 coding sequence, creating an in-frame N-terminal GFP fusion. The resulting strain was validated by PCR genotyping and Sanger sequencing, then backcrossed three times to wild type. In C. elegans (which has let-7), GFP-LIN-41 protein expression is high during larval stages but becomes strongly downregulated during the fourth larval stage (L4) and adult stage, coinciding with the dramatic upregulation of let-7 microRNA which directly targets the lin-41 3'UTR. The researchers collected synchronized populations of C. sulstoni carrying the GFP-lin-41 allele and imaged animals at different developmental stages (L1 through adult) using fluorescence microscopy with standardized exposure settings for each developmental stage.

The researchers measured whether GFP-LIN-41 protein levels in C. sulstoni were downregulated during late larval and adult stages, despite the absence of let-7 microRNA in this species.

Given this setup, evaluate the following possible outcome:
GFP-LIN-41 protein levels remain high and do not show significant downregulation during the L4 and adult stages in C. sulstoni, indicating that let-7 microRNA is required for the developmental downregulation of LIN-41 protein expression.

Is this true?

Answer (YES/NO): NO